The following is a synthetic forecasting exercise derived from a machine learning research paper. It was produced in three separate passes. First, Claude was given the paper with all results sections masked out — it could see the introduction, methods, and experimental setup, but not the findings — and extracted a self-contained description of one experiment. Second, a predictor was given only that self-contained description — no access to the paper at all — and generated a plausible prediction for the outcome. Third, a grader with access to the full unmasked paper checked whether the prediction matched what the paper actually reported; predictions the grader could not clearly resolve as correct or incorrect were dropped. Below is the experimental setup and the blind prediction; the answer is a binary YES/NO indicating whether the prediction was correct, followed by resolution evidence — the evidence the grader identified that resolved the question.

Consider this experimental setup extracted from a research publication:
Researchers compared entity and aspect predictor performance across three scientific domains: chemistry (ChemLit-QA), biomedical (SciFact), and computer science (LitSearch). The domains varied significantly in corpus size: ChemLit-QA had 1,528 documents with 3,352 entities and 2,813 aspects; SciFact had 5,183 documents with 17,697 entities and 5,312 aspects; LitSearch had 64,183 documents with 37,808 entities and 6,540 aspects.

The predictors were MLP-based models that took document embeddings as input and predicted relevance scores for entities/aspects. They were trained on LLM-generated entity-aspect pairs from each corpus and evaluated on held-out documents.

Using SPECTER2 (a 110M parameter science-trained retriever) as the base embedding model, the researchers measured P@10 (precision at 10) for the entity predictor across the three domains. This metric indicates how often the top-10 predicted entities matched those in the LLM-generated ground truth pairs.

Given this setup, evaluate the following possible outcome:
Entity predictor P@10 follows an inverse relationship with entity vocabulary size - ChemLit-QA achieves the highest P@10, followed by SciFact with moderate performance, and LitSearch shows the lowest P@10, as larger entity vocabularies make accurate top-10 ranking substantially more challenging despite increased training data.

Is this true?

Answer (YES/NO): NO